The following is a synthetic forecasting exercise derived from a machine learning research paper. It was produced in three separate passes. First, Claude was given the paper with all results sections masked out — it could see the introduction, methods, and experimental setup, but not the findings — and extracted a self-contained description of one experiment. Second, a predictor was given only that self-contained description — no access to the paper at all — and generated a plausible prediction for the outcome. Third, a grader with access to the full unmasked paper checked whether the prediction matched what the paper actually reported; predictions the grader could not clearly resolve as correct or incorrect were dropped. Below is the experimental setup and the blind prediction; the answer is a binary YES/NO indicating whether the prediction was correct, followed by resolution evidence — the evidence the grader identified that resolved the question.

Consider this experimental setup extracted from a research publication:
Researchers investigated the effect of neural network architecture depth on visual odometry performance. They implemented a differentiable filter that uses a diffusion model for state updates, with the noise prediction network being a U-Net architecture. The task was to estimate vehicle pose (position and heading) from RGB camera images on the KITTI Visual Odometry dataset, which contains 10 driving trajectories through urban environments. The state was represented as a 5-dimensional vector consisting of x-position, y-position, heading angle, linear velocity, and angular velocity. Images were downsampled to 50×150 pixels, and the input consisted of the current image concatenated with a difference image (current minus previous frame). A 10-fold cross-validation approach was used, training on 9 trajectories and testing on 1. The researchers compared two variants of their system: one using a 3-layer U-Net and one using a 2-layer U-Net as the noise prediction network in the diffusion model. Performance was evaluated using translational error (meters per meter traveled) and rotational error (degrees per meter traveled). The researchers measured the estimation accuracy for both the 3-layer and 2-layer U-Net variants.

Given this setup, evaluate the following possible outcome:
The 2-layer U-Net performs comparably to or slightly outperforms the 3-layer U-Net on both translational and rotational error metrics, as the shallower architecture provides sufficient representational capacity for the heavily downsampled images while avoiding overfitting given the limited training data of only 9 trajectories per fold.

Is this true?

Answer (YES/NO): NO